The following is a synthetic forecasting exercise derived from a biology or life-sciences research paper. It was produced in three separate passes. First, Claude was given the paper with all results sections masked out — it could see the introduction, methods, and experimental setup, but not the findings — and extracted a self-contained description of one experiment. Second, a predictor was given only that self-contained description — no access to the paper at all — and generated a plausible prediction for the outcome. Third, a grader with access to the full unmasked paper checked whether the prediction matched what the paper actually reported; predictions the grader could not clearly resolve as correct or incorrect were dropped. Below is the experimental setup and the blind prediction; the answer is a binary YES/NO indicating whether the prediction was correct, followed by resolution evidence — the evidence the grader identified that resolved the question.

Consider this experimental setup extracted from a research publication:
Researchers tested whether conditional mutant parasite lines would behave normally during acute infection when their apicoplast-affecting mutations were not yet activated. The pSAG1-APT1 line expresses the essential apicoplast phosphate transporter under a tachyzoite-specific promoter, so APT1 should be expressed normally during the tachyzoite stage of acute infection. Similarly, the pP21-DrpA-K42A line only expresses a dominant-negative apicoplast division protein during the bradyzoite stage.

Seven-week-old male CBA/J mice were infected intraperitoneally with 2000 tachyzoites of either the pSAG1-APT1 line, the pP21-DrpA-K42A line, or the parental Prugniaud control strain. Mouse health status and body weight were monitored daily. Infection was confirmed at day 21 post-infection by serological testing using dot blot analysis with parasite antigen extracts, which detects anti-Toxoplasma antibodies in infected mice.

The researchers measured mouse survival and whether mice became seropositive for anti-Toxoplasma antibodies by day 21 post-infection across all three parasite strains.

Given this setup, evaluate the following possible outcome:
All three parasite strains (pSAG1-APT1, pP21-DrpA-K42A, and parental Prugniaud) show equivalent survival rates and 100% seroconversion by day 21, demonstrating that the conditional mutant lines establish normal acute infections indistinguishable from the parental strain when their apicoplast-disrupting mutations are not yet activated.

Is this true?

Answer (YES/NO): NO